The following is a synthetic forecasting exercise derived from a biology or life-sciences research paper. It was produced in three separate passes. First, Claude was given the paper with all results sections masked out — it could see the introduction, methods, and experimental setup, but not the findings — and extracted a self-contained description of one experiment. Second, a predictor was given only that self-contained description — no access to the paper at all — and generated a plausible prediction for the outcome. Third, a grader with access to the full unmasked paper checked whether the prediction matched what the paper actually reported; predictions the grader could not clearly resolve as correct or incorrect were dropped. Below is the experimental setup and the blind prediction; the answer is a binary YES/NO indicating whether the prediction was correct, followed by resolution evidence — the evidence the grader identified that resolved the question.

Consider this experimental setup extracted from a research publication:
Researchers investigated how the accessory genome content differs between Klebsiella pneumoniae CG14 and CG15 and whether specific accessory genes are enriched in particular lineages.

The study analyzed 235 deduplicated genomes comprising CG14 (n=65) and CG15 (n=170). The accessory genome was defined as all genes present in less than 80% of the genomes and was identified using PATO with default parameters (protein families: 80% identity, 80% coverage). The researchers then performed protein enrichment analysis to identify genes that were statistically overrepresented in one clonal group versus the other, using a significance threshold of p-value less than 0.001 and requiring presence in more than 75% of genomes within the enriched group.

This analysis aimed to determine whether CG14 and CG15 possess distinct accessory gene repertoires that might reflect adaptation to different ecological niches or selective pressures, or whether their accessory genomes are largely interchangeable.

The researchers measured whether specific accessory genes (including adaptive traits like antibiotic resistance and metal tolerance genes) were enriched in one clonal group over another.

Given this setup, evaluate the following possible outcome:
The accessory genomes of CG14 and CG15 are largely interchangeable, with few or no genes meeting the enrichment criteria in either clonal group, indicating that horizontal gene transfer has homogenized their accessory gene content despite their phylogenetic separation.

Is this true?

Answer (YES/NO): NO